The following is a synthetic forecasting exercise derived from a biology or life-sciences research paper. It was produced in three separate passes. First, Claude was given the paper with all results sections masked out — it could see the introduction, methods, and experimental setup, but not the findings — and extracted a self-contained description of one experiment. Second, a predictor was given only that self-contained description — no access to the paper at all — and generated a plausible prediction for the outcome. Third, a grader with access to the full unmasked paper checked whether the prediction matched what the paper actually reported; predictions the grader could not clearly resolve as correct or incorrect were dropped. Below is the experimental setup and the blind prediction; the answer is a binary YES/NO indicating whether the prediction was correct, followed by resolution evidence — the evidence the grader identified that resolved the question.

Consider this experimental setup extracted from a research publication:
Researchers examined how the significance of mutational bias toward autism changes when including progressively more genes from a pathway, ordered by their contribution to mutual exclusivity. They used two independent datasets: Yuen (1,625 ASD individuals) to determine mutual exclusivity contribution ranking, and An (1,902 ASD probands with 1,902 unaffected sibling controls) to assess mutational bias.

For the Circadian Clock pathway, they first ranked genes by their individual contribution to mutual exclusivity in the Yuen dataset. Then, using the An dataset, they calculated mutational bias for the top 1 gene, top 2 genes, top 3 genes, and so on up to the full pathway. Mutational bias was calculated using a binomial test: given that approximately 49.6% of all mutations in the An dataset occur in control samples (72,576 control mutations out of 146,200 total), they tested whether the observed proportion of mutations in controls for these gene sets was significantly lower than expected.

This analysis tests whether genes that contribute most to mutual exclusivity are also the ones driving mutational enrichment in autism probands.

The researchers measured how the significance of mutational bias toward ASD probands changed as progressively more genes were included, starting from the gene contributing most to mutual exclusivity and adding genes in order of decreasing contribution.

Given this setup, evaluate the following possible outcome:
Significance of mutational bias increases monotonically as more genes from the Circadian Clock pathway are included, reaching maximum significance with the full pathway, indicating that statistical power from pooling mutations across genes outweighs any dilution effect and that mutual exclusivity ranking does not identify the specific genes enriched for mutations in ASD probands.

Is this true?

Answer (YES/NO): NO